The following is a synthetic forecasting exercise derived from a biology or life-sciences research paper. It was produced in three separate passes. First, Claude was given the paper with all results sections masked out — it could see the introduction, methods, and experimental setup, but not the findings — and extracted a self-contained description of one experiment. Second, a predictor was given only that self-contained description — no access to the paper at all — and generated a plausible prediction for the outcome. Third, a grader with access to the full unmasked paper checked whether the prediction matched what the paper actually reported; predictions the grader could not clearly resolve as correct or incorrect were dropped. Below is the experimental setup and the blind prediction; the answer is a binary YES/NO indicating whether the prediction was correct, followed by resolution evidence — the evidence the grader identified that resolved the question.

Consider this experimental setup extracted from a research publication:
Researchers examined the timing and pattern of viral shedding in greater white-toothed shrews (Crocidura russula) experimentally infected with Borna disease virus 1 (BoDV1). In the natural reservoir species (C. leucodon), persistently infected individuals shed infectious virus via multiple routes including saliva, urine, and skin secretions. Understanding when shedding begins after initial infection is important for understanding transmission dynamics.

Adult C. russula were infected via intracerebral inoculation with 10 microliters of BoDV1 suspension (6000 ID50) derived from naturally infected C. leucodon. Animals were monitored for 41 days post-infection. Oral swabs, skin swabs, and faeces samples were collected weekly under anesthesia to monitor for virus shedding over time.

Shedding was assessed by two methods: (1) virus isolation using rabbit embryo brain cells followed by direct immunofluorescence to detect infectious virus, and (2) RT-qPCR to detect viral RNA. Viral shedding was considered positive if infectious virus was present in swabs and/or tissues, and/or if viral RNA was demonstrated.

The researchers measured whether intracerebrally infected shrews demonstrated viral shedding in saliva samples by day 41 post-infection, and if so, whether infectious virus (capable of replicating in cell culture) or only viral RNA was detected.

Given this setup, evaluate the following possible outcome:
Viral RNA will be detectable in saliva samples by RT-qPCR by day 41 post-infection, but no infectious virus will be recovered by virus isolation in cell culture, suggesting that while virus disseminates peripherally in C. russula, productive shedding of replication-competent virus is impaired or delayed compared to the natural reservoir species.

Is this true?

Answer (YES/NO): NO